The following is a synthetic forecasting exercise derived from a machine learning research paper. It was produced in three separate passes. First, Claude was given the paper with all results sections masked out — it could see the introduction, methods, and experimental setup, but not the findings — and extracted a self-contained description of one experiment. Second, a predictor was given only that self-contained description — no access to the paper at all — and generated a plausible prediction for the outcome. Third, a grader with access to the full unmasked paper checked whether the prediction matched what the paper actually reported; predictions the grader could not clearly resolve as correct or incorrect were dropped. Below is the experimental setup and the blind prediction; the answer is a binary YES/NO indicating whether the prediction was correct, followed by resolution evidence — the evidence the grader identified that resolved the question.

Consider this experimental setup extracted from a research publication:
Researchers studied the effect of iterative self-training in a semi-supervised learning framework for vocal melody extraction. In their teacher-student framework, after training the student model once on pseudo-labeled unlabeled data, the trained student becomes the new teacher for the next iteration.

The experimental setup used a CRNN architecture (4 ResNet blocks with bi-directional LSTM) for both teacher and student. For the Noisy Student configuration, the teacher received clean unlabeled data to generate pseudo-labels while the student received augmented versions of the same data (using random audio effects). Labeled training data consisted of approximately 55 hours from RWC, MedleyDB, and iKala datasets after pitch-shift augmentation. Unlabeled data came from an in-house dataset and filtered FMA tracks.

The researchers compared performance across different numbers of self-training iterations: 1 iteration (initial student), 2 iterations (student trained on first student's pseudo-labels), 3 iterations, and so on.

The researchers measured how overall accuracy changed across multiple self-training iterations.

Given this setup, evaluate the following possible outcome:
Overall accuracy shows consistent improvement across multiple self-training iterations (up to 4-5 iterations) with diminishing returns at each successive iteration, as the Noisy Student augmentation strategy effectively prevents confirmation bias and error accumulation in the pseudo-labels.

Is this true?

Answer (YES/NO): NO